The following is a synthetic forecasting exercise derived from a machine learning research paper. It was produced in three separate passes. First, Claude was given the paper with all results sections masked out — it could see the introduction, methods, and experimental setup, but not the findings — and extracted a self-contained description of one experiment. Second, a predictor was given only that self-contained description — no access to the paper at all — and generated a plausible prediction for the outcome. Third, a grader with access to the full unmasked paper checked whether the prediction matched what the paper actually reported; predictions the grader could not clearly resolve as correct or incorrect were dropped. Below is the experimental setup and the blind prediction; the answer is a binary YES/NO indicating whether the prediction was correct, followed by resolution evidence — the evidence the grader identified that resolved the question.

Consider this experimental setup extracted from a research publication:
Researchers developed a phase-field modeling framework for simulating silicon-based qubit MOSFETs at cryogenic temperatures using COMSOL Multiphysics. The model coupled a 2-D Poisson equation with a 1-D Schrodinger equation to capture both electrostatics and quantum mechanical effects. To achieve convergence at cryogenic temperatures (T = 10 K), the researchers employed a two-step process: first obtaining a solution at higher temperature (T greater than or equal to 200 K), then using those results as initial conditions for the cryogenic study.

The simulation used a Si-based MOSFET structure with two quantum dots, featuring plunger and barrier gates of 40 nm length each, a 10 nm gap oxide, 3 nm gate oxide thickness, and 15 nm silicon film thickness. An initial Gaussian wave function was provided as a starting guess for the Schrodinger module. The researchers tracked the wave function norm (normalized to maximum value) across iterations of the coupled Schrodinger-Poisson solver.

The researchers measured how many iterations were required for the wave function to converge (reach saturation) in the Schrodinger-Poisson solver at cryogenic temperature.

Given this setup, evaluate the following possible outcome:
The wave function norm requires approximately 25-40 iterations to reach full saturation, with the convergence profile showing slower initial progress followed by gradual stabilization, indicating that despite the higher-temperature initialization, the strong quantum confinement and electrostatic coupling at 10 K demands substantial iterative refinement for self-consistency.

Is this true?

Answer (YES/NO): NO